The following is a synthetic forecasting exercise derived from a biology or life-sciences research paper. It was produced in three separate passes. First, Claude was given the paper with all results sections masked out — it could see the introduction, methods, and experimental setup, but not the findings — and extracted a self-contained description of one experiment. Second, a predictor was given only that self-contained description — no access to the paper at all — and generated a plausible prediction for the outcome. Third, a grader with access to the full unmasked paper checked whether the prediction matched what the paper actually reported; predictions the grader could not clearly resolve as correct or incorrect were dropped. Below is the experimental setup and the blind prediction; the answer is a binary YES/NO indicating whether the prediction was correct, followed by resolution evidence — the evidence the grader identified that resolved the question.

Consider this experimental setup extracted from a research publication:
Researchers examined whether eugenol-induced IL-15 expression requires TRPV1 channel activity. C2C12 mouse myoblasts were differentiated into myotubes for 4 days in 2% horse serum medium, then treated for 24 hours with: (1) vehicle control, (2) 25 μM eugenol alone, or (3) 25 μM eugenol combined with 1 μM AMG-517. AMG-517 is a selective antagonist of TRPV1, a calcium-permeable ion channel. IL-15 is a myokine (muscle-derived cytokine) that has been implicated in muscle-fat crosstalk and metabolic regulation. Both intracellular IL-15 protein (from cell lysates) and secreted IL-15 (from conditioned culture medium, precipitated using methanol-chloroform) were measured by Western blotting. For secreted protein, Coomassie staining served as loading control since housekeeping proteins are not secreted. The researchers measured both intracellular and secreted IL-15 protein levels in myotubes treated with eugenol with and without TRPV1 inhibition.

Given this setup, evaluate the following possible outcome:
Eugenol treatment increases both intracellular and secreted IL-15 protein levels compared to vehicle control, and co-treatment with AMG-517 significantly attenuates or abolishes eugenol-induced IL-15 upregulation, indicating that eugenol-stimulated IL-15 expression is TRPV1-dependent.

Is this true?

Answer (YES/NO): YES